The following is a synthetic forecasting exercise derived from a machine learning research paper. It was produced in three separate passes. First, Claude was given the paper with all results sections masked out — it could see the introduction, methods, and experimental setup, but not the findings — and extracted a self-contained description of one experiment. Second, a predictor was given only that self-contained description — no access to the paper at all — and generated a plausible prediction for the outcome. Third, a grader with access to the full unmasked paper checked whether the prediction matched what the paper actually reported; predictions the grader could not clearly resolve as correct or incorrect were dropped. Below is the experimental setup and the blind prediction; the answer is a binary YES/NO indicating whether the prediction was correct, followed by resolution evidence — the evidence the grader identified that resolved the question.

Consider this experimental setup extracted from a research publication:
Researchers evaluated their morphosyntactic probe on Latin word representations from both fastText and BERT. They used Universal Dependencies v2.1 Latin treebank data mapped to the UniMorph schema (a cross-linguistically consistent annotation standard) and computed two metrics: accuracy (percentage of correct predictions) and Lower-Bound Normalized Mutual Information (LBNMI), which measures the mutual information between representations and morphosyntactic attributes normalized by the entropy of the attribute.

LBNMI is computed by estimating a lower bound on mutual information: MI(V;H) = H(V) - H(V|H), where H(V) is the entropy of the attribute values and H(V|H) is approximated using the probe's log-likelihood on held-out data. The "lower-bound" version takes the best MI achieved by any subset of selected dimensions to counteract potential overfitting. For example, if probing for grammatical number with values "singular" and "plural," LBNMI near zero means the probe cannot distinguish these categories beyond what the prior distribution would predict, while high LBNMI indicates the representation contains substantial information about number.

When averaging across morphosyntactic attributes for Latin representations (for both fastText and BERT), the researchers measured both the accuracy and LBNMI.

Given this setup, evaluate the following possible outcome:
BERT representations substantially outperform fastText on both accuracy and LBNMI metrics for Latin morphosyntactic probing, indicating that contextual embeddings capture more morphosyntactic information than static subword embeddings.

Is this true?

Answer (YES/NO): NO